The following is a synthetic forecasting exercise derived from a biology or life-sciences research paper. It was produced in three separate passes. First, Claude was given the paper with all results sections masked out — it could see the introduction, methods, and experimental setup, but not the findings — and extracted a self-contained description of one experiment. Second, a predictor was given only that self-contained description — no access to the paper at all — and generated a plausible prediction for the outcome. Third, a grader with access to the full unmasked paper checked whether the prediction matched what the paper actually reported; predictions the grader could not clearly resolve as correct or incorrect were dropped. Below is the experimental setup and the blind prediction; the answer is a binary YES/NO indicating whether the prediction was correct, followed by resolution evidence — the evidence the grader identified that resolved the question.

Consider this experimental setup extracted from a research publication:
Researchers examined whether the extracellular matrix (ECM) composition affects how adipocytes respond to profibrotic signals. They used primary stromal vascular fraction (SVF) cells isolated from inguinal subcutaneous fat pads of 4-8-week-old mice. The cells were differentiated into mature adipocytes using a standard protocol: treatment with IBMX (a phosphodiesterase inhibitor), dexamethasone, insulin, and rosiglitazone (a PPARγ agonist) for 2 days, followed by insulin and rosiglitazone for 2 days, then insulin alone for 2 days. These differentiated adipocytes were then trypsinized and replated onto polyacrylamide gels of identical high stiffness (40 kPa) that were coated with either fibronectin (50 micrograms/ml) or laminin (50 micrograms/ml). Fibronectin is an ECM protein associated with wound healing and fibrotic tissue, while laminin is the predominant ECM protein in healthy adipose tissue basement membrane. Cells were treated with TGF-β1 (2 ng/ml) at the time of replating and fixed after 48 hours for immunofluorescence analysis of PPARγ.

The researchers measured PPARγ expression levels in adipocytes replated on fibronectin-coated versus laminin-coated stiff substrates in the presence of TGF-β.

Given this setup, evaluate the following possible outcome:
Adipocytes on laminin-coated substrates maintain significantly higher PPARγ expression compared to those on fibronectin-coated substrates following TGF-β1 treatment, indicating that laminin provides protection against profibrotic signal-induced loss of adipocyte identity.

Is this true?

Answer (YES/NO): YES